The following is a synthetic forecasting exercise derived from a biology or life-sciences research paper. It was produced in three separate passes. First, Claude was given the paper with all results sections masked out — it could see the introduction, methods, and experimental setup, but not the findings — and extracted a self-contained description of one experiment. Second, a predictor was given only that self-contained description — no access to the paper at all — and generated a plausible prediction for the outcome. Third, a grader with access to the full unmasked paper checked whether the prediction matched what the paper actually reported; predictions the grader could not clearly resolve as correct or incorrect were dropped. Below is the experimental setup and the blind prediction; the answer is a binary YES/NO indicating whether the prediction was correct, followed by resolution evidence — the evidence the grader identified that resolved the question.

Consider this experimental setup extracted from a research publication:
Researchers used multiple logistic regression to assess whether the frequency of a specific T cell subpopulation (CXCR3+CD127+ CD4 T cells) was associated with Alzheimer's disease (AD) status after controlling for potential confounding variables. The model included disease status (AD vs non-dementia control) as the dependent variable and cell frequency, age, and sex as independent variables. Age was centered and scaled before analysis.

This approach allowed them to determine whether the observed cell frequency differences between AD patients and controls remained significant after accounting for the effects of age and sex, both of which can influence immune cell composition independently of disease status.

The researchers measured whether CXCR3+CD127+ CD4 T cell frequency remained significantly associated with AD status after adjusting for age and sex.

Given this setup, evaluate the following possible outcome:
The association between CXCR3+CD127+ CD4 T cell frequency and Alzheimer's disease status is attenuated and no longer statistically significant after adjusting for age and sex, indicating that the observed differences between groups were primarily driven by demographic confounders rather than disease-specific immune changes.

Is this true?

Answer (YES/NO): NO